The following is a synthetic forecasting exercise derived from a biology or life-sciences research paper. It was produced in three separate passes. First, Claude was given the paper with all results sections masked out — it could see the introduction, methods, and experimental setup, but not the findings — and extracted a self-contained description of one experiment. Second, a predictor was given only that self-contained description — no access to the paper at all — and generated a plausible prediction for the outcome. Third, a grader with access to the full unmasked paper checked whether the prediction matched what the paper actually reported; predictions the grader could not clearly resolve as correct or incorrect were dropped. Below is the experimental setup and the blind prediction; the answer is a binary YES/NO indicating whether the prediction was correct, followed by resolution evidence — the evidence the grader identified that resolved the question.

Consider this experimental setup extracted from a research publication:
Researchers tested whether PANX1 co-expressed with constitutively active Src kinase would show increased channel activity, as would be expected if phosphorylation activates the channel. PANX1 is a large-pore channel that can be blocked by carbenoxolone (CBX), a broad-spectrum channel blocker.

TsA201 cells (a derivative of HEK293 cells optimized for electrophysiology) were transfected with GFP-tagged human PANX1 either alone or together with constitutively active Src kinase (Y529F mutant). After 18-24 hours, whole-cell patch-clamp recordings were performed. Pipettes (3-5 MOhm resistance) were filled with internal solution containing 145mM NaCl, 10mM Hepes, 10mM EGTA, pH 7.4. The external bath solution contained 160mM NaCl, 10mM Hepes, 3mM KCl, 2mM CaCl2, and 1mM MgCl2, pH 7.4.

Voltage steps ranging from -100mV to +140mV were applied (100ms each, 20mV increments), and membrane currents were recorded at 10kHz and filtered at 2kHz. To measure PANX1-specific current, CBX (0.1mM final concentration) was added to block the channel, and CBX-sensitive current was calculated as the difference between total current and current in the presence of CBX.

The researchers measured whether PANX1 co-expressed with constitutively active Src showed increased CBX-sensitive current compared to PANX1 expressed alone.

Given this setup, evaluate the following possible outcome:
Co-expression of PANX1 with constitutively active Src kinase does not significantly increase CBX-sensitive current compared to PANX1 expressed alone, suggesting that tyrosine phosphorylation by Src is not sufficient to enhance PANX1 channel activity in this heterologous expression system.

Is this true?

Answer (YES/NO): YES